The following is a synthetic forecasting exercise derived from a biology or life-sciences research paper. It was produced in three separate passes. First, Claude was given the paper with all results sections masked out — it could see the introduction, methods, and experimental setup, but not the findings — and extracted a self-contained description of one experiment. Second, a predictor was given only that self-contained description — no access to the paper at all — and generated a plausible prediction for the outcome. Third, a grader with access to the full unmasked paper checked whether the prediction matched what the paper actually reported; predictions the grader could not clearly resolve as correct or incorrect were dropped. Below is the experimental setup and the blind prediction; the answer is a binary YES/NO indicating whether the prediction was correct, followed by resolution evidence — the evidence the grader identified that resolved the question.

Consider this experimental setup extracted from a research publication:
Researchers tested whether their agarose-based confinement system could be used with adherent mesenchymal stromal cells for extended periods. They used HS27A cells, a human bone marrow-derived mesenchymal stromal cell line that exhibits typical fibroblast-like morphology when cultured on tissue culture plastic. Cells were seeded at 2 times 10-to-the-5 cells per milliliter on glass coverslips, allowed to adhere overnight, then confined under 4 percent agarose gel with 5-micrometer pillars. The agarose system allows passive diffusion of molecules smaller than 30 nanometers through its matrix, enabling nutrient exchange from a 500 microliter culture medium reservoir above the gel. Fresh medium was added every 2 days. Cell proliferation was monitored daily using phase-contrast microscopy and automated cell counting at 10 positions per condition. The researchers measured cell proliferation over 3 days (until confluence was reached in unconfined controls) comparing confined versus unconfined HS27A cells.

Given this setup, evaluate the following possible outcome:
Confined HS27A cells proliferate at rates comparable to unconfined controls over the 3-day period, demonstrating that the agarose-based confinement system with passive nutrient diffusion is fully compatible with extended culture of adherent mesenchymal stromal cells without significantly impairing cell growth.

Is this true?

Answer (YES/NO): NO